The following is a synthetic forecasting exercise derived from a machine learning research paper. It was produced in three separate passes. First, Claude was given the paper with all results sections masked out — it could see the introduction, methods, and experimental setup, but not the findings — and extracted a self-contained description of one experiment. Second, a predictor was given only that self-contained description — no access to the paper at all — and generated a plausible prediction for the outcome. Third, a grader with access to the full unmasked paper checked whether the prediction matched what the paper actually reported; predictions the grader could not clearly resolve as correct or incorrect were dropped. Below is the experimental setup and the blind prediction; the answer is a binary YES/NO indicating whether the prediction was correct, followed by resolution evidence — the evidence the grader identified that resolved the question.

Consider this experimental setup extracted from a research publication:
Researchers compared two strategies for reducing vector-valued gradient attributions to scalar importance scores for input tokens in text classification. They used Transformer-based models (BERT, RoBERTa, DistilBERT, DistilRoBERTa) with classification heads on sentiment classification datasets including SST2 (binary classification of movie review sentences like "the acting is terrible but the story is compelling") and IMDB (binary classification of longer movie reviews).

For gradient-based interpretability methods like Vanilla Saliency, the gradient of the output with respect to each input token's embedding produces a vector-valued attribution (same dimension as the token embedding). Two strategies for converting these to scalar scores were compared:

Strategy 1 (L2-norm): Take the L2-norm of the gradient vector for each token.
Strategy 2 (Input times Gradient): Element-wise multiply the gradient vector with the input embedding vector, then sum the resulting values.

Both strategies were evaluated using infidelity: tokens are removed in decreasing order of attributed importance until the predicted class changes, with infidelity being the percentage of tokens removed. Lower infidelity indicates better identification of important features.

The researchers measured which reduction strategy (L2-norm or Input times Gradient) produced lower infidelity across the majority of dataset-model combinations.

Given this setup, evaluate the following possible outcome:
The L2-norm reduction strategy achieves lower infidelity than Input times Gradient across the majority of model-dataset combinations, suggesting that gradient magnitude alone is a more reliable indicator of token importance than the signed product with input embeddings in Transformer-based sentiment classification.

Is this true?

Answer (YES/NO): YES